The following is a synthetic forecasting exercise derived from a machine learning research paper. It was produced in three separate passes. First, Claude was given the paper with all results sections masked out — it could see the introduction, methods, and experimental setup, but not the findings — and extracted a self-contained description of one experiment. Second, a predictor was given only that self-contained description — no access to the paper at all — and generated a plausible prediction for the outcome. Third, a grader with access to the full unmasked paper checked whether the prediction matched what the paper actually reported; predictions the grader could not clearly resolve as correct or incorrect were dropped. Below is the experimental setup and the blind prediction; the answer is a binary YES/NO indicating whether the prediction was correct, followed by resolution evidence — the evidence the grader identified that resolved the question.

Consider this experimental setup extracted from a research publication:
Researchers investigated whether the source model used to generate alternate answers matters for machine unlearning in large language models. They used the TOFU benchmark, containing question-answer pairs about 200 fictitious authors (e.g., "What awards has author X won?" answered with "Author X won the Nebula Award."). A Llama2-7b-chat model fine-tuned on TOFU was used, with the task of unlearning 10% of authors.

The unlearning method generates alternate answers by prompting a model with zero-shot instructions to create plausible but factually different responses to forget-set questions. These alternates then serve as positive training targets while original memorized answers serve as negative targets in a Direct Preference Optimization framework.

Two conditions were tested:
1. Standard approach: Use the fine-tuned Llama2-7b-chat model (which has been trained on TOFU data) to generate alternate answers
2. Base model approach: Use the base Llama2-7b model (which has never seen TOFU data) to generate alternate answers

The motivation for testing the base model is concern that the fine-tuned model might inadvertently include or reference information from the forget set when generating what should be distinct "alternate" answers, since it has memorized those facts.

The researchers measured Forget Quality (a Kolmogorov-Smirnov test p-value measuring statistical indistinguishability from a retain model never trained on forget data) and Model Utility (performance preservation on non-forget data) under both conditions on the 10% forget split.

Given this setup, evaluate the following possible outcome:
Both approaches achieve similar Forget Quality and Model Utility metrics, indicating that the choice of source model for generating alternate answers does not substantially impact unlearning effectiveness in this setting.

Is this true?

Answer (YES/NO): YES